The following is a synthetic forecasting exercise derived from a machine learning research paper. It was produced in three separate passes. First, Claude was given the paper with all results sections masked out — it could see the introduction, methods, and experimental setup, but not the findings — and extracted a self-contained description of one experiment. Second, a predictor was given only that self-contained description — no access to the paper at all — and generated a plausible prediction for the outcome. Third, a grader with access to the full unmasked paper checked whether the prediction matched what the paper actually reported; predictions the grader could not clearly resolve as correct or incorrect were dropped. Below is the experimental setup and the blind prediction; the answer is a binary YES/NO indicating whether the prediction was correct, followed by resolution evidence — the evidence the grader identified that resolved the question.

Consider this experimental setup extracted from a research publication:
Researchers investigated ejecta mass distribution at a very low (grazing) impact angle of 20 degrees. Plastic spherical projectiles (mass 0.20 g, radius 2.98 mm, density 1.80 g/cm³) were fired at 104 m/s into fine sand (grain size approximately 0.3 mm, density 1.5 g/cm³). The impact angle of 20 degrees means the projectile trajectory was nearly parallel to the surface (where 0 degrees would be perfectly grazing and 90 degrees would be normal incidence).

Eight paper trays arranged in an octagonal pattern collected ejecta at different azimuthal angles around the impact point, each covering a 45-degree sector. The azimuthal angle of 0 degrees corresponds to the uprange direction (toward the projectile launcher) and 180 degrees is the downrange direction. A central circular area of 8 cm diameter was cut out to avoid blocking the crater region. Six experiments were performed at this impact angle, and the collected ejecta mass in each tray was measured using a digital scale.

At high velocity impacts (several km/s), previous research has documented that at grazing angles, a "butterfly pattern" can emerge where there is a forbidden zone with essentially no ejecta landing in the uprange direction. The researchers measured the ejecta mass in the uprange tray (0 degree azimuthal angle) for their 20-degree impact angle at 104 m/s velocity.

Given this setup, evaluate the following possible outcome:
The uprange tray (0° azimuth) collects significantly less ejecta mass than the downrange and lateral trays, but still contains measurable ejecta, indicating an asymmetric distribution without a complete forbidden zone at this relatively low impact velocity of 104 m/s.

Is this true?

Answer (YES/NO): YES